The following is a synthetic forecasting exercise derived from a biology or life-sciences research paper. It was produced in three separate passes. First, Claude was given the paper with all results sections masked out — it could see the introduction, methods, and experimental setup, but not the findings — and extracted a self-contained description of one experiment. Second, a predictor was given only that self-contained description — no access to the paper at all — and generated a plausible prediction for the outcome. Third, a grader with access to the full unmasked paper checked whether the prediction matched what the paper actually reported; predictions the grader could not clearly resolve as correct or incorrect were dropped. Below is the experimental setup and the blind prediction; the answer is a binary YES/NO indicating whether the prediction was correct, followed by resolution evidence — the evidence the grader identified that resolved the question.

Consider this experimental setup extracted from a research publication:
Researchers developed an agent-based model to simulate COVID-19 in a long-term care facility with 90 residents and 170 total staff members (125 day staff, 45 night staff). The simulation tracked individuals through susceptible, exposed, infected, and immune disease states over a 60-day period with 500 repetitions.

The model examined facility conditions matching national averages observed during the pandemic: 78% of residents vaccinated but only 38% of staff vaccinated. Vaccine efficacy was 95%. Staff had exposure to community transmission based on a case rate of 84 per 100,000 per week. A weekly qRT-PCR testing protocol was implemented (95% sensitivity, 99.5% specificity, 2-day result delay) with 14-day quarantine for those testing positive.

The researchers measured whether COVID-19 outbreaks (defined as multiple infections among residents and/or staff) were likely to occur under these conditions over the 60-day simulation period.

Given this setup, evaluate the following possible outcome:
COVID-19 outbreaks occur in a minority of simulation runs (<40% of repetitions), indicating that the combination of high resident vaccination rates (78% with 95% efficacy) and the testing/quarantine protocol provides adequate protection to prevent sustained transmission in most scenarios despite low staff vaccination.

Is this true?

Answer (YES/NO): NO